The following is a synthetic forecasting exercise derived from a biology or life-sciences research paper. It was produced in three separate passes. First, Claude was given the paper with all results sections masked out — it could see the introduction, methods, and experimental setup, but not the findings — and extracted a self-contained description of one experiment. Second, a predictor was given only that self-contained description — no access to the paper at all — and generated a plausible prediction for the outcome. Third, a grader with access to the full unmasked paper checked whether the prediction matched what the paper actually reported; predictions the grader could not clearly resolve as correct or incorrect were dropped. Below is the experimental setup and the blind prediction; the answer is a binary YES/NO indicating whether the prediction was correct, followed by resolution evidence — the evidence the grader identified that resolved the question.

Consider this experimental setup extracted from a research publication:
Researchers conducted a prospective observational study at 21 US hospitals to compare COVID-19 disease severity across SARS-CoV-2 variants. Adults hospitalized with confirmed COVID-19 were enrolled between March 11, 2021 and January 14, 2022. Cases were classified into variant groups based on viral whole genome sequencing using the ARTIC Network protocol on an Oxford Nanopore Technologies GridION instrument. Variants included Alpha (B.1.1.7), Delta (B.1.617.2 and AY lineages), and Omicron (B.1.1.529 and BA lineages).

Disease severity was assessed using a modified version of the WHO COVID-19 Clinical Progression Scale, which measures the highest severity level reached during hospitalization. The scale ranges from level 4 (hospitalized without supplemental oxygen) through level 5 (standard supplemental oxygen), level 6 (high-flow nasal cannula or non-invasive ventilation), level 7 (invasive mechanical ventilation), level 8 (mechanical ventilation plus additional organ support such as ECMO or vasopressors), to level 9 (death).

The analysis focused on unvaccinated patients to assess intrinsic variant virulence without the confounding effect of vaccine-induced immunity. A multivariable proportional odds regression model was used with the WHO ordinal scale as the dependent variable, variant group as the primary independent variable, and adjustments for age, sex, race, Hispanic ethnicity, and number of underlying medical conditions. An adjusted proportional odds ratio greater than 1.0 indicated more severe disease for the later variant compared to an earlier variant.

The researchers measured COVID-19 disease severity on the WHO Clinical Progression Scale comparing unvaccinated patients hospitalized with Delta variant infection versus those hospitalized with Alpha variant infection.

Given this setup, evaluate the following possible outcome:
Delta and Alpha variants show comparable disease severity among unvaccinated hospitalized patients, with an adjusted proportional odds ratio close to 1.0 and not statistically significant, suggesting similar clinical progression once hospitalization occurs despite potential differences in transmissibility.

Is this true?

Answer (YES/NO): NO